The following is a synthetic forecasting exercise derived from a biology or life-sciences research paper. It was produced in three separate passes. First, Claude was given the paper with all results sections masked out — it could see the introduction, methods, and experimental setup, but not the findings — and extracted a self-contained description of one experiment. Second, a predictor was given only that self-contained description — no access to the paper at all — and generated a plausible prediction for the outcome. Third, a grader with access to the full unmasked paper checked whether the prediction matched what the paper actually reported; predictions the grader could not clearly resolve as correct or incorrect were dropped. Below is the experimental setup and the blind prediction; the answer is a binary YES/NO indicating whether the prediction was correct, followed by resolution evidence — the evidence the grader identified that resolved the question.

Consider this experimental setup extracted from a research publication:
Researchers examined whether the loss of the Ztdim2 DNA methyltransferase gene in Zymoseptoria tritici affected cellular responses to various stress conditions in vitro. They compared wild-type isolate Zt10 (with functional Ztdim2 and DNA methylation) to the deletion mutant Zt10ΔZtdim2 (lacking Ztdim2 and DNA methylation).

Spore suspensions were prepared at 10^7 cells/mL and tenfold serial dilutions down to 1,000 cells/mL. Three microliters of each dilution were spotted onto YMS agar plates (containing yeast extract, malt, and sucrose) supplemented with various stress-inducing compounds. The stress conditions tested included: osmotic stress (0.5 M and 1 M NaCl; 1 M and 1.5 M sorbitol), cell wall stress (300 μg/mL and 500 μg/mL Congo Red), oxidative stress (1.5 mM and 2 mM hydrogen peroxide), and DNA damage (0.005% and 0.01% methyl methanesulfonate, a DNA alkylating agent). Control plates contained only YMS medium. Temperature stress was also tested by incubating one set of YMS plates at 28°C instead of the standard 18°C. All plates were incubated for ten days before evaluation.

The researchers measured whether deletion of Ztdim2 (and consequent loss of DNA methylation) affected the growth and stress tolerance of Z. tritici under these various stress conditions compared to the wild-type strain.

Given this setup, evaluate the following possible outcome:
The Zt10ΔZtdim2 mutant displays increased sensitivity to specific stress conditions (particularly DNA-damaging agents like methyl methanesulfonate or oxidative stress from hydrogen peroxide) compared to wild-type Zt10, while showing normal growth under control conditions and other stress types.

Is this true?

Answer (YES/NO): NO